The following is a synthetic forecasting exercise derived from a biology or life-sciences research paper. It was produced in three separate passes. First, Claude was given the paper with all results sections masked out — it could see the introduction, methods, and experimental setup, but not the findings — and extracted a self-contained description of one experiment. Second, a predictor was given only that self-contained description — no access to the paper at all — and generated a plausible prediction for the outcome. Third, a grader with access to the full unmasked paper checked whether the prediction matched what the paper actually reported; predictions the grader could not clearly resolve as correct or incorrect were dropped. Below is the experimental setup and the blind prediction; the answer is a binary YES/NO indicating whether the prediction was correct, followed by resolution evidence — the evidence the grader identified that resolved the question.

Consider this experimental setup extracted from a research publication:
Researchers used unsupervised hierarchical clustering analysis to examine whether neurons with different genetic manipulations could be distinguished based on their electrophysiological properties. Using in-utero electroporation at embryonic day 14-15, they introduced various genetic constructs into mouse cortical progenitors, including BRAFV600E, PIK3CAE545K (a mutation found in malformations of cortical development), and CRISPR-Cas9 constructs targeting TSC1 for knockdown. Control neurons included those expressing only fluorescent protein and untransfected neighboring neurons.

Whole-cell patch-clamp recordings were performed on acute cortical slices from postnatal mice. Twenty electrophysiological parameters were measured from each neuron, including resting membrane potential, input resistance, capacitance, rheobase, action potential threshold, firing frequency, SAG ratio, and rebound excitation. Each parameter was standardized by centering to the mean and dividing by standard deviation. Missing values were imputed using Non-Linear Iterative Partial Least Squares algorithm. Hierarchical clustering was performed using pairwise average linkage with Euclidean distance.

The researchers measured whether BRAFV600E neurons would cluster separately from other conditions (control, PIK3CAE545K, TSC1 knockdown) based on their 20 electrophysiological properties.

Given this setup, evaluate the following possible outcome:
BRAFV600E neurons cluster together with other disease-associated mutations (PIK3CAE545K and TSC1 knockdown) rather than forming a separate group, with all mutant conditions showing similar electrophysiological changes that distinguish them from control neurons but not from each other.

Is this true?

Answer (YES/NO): NO